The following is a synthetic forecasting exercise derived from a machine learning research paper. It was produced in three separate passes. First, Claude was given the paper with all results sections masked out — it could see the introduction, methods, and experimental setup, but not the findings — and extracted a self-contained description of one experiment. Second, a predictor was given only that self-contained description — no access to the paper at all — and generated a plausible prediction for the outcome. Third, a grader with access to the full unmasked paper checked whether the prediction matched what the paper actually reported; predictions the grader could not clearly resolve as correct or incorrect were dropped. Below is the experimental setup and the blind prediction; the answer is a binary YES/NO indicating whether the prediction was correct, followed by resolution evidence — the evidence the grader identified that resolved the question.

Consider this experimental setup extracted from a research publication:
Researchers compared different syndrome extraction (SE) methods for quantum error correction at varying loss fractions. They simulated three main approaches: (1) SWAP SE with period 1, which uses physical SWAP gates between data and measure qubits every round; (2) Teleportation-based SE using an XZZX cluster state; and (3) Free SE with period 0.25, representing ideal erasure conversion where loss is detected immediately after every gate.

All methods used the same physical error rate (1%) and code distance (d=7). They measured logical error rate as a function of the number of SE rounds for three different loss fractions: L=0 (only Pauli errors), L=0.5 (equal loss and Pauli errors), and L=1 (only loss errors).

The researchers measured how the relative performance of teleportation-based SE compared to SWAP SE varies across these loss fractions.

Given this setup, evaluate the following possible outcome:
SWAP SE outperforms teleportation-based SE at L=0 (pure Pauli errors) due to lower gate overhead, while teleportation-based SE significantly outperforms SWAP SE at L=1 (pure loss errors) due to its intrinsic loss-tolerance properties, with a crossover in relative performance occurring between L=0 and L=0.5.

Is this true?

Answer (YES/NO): YES